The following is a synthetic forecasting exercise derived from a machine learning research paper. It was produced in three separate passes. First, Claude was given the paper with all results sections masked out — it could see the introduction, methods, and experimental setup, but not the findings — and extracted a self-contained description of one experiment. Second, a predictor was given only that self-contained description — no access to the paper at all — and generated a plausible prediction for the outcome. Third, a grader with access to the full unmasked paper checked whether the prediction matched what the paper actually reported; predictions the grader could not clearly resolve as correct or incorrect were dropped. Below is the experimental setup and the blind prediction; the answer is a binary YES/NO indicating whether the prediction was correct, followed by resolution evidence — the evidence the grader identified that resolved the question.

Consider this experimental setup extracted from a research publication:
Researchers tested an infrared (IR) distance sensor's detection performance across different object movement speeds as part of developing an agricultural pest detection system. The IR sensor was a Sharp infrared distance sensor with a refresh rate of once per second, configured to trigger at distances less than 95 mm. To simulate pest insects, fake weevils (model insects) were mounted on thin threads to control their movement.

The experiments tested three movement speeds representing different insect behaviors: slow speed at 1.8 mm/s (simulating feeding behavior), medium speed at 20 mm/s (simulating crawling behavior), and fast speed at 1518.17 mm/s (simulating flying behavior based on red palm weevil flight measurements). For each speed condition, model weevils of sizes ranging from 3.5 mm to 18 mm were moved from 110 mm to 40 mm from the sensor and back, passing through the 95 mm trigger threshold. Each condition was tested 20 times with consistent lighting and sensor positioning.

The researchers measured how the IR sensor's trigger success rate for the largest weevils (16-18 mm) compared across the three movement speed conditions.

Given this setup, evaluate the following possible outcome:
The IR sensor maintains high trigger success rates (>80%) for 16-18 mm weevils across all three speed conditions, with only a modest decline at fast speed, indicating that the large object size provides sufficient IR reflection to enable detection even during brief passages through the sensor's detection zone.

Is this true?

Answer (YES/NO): NO